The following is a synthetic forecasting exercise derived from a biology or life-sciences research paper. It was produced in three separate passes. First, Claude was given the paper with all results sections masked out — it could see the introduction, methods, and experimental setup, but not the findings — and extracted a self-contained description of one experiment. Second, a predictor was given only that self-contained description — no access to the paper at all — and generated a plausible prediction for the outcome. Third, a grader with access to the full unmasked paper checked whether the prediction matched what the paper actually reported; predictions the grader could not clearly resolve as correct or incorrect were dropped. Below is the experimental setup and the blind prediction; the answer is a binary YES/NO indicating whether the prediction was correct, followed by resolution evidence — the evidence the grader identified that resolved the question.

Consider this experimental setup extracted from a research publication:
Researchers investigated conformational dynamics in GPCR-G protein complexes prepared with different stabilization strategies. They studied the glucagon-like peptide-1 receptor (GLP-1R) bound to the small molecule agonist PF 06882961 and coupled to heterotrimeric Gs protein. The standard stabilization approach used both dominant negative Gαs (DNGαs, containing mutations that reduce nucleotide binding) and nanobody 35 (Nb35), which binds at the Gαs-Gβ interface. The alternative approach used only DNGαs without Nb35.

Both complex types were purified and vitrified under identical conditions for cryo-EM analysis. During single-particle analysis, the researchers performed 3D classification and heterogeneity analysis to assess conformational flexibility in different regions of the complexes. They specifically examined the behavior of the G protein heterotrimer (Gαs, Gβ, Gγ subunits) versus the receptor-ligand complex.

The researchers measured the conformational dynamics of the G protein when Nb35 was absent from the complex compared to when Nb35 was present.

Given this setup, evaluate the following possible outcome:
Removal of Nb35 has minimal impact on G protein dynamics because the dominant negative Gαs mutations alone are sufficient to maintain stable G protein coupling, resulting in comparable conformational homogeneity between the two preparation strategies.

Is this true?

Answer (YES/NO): NO